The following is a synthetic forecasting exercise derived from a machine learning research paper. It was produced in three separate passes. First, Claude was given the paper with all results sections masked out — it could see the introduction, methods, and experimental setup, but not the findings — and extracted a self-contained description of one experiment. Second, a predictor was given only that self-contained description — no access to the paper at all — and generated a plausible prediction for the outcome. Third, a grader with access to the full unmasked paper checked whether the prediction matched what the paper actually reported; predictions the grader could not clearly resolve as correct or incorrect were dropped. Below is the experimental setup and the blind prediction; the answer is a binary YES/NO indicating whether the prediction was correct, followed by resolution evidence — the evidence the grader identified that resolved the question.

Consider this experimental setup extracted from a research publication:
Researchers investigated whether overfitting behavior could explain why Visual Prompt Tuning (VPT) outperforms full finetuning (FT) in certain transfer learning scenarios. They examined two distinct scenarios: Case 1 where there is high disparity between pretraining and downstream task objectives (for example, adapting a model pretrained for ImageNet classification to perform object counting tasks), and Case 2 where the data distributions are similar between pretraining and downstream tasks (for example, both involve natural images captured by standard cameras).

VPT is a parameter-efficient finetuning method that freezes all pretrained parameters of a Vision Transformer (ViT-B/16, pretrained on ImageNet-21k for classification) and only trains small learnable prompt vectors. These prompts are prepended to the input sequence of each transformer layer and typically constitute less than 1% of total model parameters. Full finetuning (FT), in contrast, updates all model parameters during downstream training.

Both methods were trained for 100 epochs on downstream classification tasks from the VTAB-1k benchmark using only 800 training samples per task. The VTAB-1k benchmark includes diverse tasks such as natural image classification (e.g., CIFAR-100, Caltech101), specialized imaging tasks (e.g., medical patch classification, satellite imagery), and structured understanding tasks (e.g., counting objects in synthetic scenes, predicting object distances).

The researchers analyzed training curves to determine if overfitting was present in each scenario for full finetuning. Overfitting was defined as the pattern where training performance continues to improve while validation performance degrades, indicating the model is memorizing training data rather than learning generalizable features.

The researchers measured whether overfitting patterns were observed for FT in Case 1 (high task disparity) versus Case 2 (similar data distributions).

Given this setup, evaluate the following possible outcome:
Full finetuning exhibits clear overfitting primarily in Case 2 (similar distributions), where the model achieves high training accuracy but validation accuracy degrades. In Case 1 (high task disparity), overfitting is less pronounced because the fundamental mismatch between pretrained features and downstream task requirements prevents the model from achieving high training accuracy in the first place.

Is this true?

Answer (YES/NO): NO